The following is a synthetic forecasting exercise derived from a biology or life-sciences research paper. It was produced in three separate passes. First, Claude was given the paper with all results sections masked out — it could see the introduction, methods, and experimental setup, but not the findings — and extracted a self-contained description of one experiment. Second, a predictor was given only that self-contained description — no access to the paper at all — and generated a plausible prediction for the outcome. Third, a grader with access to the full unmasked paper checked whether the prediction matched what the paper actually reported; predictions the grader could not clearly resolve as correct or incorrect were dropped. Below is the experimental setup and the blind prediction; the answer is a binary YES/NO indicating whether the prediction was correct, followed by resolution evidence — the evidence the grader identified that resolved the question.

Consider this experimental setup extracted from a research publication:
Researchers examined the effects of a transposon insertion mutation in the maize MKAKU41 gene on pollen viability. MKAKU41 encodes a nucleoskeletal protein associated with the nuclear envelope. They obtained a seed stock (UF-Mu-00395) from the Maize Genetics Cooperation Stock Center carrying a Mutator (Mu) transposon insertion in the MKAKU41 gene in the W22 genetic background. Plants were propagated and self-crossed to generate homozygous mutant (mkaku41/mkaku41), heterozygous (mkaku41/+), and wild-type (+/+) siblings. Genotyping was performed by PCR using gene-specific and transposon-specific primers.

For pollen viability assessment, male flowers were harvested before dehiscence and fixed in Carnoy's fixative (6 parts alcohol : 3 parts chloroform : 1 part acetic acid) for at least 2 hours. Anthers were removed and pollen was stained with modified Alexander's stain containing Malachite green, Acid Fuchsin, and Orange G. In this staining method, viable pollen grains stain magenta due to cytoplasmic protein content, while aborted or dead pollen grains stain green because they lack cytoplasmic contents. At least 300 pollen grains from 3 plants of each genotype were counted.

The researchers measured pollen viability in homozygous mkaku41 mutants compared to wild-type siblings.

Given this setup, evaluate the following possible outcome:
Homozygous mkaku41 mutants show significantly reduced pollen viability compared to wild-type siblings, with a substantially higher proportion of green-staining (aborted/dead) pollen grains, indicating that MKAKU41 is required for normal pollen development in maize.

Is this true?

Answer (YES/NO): YES